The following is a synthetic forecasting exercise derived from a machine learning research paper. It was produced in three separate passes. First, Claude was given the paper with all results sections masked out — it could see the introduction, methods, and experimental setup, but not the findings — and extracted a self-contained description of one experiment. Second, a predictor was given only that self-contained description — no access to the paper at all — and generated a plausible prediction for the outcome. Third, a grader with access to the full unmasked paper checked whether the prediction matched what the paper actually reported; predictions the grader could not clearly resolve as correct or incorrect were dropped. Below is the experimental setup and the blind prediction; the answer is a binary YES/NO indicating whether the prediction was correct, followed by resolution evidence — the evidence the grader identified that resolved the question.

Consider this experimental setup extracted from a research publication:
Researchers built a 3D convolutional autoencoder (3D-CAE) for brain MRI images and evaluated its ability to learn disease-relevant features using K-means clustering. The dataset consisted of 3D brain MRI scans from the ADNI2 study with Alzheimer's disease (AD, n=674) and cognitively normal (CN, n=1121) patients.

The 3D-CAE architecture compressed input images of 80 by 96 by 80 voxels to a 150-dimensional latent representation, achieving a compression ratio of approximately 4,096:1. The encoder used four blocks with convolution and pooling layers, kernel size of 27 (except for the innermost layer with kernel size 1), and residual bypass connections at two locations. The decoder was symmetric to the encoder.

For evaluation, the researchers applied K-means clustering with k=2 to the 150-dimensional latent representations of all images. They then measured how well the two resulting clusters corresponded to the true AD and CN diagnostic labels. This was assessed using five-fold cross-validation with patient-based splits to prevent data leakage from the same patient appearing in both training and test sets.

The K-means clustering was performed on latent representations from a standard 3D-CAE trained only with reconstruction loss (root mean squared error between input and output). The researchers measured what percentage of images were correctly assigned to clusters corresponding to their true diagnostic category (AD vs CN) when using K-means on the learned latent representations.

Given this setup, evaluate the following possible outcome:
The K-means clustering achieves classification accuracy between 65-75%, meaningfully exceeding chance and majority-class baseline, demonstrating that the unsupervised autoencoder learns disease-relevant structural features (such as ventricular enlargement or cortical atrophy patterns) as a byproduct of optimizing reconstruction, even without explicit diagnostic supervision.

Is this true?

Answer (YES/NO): NO